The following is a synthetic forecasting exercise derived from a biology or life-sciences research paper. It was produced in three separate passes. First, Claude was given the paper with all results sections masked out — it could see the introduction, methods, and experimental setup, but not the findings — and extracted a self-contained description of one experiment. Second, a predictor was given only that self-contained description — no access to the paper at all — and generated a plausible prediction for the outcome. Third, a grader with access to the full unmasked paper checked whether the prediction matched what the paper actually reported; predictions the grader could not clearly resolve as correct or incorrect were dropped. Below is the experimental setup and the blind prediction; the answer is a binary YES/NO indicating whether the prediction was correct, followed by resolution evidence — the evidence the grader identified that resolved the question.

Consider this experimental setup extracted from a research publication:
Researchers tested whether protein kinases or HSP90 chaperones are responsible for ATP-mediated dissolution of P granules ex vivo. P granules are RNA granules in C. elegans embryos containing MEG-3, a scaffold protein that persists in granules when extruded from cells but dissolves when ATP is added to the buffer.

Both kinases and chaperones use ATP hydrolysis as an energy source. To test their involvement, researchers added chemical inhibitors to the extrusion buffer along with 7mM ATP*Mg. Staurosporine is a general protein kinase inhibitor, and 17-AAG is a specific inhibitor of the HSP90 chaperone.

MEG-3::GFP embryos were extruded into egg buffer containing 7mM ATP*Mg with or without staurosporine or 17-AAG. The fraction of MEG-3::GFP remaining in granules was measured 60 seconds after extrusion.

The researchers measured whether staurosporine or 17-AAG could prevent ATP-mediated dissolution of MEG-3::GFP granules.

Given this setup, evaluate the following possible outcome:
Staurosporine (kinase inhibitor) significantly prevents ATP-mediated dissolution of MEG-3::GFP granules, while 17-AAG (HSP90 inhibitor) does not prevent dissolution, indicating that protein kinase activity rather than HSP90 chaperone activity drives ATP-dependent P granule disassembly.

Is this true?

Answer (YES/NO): NO